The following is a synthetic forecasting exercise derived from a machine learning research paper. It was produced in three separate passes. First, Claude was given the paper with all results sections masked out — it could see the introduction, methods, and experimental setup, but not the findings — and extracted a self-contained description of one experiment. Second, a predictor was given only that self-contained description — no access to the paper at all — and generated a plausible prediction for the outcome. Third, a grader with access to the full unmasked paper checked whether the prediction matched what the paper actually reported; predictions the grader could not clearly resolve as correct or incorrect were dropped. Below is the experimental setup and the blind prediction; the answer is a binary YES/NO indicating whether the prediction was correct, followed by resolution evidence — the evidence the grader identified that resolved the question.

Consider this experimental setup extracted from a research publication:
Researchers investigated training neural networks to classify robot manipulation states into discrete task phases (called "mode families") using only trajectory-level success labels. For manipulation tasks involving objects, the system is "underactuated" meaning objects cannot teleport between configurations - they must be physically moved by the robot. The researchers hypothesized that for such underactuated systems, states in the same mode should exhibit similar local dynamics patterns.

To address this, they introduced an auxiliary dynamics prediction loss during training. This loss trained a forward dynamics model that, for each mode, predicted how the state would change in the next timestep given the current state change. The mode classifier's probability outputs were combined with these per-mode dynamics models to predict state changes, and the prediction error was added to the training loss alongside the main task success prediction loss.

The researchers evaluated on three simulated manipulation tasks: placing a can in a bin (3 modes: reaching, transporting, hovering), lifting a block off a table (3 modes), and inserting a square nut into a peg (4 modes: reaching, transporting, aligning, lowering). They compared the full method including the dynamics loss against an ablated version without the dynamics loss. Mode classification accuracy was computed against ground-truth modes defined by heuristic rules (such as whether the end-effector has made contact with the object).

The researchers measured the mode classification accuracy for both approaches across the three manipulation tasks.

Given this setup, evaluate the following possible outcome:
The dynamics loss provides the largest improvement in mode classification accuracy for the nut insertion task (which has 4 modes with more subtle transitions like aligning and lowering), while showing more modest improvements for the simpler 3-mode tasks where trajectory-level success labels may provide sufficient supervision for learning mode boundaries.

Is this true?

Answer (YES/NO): YES